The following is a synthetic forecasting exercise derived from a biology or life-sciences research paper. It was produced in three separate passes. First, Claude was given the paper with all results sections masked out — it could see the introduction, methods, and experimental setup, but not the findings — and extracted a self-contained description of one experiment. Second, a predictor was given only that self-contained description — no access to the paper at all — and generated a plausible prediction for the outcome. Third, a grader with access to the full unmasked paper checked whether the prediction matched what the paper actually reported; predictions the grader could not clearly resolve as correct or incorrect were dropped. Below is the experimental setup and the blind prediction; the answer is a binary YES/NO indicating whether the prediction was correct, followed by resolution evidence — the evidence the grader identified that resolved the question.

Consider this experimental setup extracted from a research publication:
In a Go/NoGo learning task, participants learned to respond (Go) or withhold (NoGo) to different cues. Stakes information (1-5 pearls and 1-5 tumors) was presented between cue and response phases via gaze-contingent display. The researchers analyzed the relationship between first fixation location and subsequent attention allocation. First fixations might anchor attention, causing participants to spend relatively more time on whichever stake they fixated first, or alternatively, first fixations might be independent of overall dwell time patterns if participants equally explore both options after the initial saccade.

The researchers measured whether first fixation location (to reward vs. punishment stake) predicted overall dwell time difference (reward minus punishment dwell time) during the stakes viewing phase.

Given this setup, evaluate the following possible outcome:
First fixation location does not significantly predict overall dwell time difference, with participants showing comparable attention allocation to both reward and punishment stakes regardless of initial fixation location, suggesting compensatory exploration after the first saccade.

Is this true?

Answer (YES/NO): NO